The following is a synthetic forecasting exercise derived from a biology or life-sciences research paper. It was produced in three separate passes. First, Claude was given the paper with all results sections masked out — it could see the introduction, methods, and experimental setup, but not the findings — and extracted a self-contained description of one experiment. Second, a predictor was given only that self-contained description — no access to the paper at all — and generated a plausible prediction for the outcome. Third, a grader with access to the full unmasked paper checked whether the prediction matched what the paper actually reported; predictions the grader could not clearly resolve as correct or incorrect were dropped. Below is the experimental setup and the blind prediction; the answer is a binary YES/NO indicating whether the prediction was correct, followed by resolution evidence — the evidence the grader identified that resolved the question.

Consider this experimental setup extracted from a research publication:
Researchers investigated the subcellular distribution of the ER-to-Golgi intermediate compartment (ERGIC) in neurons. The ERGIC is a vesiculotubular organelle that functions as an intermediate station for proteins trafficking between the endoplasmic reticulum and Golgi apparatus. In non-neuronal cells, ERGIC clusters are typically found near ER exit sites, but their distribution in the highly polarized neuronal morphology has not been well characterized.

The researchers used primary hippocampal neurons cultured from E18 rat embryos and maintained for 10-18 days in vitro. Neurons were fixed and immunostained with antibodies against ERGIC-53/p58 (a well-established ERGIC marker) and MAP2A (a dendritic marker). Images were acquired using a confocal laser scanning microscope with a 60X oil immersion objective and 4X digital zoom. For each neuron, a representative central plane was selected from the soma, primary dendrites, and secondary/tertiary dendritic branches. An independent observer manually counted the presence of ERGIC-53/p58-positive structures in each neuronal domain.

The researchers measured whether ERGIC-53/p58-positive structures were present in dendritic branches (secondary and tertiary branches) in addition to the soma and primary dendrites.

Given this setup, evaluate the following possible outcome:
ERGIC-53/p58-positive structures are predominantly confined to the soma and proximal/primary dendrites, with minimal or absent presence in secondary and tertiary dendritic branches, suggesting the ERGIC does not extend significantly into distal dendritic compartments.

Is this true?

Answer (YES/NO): NO